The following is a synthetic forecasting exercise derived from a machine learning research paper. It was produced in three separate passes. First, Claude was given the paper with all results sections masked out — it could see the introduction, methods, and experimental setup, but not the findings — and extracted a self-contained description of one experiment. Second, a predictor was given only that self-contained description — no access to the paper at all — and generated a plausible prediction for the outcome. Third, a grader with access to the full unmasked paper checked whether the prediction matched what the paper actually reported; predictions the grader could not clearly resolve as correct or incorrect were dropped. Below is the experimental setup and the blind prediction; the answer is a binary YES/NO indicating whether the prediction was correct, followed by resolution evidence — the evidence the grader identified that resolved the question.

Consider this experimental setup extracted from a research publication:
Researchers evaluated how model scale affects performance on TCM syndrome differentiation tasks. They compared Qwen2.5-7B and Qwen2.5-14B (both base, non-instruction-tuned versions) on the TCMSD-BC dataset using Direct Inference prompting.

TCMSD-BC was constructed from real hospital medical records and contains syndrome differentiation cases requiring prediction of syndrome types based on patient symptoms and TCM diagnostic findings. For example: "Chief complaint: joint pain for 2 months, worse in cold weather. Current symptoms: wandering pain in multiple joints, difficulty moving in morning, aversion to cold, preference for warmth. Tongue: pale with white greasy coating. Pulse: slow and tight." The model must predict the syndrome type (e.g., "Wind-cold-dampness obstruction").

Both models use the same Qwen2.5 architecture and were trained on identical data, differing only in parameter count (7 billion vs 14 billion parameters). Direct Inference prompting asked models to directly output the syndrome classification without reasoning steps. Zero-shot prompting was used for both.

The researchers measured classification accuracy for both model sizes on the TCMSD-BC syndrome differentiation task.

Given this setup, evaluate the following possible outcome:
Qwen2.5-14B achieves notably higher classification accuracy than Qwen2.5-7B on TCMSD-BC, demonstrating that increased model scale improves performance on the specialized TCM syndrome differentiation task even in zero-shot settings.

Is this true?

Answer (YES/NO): YES